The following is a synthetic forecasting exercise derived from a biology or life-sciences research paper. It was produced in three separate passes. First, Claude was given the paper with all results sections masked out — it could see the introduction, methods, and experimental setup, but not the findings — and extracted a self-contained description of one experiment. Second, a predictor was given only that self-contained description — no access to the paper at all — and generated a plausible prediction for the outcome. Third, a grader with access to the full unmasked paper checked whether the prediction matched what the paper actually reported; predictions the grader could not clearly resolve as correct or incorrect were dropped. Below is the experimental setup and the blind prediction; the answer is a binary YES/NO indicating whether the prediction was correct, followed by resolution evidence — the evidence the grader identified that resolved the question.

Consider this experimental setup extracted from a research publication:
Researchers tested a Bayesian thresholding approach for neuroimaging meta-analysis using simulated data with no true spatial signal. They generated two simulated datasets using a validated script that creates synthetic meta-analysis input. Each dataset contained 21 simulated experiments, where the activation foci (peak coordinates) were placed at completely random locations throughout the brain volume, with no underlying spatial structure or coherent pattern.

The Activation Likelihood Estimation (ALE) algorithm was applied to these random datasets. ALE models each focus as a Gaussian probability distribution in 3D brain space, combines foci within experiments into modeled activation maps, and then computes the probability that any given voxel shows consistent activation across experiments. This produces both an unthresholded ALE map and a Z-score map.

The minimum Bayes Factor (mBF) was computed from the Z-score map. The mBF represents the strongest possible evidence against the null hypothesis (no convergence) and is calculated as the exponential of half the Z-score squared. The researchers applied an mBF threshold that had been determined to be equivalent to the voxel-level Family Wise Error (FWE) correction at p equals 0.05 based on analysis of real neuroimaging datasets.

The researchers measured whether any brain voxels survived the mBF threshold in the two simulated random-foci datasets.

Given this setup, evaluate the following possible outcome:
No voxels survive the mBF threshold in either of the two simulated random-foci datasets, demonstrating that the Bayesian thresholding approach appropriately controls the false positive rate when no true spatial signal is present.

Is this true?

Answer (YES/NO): YES